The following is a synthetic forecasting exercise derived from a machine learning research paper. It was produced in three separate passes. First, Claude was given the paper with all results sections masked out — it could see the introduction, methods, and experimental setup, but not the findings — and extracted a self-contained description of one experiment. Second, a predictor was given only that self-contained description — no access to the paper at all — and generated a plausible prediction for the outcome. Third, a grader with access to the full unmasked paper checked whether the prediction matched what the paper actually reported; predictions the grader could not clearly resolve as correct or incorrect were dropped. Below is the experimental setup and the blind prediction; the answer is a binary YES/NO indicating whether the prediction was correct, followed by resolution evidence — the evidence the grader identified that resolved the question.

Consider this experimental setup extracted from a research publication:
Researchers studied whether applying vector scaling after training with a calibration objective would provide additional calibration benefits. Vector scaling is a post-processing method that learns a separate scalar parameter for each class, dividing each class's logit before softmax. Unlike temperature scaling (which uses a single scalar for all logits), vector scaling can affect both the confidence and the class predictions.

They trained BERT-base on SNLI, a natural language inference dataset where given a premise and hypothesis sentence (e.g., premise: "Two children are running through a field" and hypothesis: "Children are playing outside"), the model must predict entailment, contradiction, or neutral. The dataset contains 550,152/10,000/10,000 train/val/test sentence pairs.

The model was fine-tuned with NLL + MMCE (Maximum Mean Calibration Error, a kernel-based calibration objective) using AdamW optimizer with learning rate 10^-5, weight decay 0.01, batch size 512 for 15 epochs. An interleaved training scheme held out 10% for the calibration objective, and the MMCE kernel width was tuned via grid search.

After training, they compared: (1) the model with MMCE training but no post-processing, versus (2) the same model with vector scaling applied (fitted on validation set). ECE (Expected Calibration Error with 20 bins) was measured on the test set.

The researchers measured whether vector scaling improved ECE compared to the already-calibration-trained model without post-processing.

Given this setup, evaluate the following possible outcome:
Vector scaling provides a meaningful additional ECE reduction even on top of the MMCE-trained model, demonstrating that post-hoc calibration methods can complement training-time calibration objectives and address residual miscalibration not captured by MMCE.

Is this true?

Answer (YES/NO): NO